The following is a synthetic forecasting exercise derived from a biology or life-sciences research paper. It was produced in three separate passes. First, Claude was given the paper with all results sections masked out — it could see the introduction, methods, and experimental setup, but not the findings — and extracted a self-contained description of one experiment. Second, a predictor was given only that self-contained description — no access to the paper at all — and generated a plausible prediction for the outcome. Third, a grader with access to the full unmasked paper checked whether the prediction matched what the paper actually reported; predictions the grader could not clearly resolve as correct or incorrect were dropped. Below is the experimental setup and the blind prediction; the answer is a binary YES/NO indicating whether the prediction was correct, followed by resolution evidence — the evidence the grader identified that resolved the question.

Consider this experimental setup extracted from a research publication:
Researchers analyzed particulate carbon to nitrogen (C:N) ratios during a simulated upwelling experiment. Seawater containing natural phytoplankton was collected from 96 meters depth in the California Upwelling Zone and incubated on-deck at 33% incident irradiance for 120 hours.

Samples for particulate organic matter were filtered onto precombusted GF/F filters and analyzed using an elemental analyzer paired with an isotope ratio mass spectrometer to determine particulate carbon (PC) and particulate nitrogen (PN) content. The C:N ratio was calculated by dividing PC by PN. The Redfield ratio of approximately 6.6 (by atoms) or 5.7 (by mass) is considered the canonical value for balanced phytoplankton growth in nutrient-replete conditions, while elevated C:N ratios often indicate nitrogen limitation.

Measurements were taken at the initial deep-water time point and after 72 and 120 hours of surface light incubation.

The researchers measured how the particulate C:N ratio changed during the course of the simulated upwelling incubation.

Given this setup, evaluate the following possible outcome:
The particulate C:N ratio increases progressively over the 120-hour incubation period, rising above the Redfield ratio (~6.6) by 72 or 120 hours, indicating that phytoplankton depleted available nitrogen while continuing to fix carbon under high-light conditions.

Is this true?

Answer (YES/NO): NO